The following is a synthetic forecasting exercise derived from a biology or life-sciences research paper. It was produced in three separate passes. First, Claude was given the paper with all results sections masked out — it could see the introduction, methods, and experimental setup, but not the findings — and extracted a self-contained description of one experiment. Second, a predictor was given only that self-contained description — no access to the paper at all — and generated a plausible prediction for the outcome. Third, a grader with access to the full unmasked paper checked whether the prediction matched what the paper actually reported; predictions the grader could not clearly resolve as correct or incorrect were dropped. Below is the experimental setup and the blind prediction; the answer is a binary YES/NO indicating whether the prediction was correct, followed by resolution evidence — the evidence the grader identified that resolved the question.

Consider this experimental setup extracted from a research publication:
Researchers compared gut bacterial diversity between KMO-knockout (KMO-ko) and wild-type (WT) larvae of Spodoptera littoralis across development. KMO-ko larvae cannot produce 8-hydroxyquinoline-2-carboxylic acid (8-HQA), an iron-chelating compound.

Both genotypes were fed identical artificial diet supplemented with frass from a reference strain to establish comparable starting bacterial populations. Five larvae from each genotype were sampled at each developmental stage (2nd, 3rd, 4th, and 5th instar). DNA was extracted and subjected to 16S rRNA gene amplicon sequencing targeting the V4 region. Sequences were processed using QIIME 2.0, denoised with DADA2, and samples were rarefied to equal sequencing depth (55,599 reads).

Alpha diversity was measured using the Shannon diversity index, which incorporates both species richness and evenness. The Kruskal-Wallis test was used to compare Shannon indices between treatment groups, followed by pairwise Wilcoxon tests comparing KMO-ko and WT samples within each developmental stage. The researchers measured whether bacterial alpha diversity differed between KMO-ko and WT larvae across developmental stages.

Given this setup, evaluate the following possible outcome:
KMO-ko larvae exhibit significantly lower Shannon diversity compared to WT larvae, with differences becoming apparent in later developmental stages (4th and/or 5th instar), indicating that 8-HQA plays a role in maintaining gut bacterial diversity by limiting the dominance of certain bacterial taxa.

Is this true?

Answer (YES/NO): NO